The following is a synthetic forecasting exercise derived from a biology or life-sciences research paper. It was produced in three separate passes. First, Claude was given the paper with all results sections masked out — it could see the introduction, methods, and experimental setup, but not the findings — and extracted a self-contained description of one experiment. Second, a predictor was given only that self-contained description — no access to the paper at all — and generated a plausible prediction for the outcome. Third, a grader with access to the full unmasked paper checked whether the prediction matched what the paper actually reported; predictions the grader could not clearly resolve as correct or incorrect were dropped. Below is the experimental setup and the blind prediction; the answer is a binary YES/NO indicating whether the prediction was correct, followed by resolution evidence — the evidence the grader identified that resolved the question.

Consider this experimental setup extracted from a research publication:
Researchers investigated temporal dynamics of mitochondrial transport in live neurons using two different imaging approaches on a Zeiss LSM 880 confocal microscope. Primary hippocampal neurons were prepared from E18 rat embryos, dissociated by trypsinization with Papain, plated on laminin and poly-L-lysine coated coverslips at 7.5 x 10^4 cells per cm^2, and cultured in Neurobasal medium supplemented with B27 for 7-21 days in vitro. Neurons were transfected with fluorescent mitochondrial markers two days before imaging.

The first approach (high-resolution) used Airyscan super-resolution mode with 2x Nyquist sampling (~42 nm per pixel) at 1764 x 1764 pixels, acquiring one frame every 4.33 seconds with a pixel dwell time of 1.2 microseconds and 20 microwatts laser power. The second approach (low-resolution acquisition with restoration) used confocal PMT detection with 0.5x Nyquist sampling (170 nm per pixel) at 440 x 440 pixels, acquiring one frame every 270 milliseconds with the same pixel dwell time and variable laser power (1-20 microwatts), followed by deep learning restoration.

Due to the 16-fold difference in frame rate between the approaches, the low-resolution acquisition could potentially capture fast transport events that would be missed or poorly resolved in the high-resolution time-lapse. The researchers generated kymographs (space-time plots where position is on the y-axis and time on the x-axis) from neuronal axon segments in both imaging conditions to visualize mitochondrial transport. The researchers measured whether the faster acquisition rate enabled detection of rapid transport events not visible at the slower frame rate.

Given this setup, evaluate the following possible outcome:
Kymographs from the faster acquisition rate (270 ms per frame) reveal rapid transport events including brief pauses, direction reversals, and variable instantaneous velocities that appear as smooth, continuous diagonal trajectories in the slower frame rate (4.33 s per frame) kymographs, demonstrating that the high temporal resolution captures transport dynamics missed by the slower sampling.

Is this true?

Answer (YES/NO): YES